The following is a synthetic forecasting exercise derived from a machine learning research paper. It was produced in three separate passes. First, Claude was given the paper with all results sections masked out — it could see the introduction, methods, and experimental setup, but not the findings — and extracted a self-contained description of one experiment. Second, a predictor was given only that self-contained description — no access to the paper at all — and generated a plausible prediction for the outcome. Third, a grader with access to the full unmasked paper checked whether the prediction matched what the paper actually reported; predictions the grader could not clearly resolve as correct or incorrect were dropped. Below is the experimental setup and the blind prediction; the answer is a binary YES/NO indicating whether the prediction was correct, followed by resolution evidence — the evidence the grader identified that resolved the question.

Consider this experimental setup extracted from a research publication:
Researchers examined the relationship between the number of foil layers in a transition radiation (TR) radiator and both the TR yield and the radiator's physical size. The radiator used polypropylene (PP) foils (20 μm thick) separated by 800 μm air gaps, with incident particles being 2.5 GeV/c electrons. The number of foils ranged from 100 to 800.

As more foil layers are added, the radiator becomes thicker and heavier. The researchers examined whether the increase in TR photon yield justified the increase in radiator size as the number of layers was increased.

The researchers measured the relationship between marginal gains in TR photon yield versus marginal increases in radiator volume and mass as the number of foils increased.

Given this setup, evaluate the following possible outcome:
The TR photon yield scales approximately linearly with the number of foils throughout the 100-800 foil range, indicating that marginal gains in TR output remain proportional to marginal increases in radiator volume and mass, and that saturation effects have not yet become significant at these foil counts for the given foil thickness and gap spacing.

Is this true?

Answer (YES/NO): NO